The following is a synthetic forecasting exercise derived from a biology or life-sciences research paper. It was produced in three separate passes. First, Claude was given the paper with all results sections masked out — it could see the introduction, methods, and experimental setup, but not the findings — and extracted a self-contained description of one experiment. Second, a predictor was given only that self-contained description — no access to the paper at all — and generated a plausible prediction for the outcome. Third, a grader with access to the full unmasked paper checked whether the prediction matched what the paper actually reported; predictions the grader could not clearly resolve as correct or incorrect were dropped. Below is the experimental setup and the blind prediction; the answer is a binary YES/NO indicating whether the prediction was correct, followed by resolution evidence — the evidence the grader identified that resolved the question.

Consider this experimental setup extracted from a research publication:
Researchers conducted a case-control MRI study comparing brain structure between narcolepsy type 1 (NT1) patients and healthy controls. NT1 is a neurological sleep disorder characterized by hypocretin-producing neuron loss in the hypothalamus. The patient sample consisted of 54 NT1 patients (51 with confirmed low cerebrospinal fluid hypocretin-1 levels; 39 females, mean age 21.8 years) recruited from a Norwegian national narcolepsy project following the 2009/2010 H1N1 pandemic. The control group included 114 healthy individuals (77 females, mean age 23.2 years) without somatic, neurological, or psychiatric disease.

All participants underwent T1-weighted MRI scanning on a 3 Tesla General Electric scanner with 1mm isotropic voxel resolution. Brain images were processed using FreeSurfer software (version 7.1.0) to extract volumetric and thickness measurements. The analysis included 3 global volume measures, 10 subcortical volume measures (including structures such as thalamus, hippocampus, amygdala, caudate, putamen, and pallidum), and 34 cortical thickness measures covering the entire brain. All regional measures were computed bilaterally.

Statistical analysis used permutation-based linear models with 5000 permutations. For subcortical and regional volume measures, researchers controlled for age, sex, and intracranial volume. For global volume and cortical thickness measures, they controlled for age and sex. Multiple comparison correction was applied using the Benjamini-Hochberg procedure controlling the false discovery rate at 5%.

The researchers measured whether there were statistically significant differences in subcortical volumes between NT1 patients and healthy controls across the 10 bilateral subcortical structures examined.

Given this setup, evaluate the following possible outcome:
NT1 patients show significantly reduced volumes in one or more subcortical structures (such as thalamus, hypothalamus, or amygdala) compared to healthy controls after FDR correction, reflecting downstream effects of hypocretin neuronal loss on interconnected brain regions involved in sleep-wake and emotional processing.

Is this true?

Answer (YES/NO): NO